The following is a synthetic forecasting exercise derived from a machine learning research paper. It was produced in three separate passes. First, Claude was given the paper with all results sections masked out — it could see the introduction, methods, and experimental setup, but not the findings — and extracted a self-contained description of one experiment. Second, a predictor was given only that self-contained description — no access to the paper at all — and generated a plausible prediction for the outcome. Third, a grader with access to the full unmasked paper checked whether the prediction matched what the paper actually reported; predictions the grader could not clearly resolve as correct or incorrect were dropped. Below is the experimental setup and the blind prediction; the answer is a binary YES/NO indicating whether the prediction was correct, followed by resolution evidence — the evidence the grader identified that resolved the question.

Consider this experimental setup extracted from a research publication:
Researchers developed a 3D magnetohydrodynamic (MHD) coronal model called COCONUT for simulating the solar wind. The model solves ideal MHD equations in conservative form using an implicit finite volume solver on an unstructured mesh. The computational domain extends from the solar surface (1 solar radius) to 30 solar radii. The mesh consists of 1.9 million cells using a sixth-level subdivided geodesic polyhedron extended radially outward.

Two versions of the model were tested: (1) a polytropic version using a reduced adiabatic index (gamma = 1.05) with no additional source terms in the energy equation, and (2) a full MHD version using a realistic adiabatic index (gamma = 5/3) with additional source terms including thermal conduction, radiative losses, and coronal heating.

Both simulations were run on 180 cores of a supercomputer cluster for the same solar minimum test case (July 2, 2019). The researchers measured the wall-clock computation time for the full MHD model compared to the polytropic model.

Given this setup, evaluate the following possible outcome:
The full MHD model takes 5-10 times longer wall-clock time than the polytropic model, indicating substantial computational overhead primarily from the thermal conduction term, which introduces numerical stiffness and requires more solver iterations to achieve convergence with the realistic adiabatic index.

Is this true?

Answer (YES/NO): NO